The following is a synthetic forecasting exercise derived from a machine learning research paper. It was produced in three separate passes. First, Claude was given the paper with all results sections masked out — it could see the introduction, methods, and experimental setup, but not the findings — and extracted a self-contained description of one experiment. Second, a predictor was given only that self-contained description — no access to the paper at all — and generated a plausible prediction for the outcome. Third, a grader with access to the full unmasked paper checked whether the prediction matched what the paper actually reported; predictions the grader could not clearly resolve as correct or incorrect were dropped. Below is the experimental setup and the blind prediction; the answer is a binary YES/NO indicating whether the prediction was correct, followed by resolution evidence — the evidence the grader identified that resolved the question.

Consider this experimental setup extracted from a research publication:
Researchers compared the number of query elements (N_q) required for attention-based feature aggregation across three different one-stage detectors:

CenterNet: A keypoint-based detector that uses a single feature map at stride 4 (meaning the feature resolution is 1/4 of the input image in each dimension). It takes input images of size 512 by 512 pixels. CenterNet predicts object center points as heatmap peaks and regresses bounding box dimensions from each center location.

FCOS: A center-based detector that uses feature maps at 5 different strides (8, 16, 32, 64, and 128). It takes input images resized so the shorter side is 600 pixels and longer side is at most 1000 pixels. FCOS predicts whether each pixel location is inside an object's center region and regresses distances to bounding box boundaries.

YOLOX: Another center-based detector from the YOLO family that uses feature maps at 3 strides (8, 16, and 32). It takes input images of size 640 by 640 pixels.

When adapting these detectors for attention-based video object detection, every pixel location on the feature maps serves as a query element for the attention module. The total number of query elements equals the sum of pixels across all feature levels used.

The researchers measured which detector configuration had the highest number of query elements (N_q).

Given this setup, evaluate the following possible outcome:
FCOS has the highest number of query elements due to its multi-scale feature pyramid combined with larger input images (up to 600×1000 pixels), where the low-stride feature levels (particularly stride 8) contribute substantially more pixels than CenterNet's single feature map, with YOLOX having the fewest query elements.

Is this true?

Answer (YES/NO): NO